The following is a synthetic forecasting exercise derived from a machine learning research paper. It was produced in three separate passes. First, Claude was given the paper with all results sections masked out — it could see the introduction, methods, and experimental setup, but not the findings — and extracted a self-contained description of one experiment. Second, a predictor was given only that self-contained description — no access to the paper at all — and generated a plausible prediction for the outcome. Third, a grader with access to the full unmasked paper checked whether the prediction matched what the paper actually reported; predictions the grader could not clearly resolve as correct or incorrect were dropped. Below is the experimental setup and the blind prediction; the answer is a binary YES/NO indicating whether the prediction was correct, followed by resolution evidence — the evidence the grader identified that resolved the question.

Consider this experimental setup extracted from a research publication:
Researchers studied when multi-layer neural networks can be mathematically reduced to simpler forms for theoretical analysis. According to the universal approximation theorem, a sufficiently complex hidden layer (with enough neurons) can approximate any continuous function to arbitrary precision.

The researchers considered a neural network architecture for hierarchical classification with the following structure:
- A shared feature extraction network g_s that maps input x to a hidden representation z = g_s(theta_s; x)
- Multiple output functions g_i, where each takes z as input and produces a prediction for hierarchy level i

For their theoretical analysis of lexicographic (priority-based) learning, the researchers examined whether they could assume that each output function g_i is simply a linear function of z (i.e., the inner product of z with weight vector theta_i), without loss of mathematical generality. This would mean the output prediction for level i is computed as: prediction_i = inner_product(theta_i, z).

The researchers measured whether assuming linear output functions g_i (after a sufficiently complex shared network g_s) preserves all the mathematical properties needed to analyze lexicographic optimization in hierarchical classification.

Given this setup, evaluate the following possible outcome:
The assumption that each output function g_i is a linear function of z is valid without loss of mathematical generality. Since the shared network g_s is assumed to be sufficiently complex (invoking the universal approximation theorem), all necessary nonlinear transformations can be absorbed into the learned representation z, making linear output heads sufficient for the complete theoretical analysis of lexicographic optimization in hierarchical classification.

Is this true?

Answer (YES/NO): YES